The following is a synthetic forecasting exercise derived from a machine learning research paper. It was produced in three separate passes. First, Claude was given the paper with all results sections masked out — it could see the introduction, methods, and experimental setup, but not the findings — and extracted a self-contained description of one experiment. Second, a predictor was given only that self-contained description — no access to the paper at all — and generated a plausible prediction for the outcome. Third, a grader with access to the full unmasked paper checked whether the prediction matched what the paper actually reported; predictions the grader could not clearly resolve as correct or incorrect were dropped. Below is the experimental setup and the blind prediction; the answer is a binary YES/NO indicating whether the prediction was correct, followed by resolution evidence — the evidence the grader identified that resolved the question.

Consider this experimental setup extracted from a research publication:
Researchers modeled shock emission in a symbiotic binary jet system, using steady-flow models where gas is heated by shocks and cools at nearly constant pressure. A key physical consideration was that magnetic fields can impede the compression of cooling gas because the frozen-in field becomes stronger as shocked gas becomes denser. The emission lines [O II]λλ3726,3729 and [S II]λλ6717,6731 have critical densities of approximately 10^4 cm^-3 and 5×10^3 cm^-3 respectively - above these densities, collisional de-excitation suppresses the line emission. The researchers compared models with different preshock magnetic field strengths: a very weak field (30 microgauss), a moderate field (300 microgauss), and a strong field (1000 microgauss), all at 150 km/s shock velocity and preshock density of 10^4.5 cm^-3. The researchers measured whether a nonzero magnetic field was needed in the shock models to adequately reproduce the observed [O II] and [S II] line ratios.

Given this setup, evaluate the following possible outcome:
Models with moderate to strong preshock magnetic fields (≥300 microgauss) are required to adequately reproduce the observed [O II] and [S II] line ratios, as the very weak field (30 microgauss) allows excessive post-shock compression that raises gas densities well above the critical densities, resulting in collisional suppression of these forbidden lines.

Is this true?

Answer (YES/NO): NO